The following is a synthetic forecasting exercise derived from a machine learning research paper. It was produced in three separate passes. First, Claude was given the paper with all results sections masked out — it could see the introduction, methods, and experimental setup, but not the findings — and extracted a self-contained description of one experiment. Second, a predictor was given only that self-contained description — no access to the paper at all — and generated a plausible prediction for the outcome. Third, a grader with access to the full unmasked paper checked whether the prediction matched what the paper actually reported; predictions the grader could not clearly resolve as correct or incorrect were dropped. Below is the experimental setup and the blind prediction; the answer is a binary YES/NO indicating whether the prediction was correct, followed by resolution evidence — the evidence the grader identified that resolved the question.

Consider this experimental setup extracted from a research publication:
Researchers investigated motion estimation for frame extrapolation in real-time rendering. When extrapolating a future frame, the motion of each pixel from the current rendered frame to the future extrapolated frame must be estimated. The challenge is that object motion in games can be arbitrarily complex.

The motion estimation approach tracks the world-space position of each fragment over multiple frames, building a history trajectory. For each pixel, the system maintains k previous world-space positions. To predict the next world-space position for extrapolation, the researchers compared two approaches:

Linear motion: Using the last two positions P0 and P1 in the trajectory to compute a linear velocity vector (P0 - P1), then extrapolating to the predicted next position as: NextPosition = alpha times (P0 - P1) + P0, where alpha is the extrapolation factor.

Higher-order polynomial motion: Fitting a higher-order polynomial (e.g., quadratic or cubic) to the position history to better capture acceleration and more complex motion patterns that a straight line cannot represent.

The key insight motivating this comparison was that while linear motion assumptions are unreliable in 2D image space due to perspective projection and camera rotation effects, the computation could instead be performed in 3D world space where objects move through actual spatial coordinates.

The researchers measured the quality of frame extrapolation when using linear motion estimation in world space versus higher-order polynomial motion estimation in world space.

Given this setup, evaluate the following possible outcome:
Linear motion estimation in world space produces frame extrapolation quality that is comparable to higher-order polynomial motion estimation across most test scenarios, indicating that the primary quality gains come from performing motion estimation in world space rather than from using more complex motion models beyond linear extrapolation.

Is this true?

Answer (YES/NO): NO